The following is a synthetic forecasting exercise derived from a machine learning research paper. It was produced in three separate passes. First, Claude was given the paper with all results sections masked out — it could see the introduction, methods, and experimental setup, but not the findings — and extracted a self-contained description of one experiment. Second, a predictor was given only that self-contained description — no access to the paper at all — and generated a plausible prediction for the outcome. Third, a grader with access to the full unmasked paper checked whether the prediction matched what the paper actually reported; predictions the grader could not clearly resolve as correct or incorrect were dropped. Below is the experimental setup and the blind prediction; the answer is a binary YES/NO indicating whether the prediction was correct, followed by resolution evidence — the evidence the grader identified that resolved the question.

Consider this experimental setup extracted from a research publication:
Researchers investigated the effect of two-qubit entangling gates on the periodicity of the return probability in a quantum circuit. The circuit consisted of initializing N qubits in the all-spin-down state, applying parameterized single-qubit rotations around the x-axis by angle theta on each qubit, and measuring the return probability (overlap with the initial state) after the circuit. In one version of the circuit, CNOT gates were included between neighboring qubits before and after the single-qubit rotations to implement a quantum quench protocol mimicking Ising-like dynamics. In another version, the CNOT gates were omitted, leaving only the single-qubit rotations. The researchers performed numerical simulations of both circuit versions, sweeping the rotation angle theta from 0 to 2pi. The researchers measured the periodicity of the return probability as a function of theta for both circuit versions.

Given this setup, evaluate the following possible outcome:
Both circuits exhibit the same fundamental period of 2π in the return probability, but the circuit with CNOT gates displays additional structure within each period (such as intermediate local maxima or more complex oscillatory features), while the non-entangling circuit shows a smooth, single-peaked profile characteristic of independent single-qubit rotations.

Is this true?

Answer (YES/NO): NO